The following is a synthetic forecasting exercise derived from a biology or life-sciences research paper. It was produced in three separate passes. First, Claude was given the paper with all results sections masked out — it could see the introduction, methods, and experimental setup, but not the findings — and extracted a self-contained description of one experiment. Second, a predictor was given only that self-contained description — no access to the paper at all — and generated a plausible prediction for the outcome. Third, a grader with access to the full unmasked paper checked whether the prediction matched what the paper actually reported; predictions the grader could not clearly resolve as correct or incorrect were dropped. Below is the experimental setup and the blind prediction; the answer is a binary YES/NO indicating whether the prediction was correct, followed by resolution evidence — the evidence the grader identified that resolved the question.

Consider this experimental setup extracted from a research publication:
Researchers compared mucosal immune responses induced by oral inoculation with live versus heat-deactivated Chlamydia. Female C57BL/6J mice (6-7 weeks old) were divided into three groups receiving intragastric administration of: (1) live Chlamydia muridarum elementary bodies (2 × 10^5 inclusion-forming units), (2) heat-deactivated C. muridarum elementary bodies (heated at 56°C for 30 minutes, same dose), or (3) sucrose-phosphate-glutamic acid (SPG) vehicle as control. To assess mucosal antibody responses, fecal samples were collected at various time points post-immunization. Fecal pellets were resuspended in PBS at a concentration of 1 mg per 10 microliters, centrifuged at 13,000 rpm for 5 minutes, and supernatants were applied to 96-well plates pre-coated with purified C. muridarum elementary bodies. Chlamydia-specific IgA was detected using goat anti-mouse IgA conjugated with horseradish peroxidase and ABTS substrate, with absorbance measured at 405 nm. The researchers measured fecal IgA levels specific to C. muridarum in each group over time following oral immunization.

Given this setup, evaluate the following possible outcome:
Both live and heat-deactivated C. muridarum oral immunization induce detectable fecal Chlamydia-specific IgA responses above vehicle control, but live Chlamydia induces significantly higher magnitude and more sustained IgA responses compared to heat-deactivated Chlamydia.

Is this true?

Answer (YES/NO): NO